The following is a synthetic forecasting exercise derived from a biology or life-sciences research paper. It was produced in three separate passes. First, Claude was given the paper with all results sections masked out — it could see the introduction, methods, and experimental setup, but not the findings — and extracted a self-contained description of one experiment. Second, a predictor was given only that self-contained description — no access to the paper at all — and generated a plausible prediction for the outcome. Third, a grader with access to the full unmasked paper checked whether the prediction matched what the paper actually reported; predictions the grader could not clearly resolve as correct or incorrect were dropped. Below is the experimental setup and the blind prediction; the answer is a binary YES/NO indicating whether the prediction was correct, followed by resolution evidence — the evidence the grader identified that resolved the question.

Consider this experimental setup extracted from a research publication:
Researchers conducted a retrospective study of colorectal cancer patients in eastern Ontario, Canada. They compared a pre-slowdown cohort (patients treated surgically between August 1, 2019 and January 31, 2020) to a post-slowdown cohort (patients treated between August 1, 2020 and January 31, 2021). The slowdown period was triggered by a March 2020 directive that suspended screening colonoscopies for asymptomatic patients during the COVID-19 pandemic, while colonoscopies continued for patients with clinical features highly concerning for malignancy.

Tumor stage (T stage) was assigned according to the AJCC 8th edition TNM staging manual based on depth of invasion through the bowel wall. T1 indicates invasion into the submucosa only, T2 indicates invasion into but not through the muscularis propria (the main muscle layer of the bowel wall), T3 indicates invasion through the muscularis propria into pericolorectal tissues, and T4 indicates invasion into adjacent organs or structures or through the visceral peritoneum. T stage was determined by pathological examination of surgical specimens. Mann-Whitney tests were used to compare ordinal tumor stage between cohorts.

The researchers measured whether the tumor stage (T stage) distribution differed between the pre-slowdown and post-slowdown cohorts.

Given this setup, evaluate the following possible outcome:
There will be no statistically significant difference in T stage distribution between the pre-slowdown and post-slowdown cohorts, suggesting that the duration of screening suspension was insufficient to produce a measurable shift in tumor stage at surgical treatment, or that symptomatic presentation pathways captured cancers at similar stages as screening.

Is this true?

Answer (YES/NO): YES